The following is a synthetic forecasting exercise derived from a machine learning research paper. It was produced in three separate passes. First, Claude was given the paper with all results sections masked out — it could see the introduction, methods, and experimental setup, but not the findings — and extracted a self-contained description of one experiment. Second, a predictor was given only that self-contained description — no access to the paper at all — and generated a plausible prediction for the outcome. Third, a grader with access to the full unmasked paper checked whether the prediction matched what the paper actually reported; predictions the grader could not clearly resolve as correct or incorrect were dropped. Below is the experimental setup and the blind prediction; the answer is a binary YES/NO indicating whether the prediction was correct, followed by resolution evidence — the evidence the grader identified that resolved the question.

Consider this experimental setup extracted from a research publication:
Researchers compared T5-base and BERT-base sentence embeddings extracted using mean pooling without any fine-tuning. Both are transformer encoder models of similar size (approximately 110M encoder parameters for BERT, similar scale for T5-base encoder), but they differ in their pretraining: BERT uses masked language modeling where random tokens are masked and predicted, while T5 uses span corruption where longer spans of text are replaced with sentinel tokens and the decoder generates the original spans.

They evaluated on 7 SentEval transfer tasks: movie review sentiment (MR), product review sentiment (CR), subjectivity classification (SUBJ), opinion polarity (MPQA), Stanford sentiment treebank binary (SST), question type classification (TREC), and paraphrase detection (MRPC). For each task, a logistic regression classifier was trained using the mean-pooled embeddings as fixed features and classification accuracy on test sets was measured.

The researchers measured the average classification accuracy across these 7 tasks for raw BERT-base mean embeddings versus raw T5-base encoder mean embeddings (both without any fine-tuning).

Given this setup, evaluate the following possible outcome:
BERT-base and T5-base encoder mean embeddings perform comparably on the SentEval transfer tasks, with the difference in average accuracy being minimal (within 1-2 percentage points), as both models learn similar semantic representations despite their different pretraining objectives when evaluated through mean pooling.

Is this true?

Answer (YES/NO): NO